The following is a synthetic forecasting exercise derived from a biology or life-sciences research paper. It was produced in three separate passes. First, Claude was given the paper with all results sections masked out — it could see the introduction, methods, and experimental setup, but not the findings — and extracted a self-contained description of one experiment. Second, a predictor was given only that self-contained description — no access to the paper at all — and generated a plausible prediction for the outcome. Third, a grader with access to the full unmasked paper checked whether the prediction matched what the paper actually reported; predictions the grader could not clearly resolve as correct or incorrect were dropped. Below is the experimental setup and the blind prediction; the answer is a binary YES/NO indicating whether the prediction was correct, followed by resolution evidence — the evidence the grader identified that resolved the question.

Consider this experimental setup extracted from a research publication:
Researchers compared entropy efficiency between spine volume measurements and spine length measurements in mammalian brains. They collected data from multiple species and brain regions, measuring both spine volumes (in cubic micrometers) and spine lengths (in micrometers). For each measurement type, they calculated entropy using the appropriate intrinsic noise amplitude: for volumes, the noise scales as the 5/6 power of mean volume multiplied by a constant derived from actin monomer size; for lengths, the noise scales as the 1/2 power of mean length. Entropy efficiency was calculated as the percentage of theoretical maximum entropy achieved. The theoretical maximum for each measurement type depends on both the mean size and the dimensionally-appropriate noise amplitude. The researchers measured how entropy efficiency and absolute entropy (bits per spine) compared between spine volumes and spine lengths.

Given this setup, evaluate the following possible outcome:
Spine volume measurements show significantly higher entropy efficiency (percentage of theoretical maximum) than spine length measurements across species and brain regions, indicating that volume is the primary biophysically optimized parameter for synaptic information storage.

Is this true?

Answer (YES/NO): YES